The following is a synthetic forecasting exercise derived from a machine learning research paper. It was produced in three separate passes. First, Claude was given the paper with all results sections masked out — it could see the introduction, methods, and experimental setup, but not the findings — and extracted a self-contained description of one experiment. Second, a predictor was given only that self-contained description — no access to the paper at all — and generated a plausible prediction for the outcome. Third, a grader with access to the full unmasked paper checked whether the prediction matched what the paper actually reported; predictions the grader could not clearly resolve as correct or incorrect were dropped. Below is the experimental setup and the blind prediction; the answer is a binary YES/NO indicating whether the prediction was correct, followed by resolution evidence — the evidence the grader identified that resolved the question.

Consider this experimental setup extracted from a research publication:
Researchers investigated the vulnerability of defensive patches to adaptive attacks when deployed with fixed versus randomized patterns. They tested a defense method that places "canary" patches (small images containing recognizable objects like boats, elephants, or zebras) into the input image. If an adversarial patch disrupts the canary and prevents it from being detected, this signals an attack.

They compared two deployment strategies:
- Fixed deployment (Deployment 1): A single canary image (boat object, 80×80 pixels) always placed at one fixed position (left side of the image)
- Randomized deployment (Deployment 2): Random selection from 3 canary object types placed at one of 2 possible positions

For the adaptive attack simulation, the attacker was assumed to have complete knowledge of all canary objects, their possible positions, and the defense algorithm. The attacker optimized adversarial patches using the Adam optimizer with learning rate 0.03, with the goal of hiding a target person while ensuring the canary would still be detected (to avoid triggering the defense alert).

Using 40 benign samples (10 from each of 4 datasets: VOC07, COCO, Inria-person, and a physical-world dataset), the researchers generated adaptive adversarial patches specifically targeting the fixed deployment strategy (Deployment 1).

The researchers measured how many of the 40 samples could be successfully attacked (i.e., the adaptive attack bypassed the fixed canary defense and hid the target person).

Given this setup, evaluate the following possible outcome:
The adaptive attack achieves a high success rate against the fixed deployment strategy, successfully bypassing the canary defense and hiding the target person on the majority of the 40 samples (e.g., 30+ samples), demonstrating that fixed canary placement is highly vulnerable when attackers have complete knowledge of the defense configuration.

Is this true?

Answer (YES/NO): NO